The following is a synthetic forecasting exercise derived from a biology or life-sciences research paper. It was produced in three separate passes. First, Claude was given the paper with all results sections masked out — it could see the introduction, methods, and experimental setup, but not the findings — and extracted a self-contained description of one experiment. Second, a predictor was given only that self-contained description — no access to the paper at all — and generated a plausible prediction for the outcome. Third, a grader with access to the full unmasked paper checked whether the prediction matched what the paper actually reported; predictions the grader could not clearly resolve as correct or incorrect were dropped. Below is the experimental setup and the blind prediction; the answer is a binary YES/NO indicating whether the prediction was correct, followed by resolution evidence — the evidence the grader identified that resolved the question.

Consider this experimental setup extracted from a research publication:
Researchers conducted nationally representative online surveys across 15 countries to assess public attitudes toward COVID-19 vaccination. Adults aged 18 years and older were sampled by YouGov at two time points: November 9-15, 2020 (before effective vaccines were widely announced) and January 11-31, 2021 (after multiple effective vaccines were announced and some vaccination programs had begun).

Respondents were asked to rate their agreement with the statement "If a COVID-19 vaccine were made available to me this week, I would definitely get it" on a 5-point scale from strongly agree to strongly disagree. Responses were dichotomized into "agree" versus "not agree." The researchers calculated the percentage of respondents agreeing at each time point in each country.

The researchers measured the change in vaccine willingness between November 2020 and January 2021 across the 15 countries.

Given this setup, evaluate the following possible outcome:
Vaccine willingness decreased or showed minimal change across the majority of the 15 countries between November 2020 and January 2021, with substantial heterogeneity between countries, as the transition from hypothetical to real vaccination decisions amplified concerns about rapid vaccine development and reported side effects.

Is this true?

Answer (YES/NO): NO